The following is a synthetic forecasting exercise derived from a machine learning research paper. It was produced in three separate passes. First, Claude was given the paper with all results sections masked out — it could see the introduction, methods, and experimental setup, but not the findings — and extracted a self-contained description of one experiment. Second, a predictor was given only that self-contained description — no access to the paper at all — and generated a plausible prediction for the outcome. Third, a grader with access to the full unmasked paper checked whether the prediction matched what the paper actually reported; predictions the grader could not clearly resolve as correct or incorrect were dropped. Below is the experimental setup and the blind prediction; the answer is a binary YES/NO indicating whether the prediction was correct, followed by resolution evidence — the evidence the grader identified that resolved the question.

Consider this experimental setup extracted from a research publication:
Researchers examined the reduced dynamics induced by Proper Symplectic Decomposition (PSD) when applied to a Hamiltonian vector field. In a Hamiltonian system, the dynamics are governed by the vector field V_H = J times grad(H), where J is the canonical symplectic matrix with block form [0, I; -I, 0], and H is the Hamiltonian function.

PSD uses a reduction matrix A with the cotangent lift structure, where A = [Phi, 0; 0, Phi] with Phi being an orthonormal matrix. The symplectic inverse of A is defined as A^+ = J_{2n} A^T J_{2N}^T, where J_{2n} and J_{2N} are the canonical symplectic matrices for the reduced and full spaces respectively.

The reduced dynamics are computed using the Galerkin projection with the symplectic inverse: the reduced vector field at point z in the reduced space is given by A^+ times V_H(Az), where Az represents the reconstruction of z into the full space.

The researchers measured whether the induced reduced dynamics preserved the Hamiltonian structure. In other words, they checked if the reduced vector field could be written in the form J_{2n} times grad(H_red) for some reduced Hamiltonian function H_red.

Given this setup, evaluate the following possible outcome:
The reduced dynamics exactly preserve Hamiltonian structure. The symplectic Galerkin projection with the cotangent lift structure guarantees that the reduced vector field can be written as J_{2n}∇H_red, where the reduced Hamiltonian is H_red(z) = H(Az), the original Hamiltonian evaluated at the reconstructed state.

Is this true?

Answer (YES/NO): YES